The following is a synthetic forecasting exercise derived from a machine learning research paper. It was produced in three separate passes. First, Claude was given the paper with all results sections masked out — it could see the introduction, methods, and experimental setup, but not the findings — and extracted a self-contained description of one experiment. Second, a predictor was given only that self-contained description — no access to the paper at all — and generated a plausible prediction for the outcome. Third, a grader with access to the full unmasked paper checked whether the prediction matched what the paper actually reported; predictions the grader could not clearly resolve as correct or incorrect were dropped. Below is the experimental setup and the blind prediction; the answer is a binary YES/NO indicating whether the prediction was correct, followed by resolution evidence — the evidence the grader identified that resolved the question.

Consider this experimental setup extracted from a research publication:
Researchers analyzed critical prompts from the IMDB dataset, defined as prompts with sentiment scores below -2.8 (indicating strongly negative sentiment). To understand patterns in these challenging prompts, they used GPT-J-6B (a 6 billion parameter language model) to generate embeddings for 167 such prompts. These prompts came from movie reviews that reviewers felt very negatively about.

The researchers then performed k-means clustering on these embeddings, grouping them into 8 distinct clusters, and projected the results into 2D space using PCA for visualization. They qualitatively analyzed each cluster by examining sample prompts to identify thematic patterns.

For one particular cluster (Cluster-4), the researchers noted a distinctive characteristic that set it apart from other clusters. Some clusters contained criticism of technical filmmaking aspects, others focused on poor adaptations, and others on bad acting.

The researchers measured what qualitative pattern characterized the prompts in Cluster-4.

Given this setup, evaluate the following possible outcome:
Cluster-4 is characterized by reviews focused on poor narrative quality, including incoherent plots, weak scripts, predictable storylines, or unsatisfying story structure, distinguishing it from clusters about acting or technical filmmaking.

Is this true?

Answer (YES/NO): NO